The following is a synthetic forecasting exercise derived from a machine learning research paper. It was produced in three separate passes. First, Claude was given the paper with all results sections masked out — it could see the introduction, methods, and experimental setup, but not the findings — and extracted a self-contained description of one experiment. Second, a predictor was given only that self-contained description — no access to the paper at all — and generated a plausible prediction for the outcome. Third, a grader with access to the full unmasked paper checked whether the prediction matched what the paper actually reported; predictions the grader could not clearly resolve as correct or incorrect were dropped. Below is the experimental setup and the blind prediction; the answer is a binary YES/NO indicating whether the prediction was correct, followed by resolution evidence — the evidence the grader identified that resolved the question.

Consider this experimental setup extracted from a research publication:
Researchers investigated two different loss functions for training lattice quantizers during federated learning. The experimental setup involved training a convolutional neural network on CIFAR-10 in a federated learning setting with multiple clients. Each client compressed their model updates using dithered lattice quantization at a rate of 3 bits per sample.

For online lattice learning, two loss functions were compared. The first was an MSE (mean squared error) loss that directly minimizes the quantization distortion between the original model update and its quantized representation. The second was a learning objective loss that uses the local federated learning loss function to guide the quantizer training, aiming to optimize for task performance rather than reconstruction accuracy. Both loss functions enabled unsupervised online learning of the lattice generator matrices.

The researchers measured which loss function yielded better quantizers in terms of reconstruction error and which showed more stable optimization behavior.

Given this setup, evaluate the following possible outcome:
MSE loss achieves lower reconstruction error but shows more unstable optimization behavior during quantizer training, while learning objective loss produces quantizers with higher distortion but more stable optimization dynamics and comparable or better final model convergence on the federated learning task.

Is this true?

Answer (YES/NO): NO